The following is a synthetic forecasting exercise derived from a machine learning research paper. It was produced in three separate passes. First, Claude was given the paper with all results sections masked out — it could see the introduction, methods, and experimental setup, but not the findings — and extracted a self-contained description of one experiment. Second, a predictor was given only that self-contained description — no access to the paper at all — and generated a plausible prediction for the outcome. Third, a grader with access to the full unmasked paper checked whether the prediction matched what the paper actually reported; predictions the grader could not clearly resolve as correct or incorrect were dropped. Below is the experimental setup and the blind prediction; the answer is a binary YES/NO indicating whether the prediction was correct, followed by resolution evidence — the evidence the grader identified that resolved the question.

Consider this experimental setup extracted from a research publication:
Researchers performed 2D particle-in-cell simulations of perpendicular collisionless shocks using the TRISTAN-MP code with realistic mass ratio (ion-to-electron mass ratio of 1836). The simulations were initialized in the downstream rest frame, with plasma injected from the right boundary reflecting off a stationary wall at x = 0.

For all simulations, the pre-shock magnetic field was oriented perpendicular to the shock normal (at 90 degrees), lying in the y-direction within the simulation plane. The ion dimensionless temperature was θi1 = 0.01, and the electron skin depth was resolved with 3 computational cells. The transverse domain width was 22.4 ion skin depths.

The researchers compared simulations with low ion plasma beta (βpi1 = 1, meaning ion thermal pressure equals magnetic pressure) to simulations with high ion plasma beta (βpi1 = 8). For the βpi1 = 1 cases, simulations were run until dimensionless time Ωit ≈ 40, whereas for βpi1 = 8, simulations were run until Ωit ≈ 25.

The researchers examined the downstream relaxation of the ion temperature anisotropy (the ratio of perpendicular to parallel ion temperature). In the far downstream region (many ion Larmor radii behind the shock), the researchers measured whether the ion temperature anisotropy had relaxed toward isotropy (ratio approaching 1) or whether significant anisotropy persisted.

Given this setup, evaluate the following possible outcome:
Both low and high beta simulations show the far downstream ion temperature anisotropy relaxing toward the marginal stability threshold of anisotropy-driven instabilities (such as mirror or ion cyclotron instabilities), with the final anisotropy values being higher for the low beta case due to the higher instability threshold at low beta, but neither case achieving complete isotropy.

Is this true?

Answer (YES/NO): YES